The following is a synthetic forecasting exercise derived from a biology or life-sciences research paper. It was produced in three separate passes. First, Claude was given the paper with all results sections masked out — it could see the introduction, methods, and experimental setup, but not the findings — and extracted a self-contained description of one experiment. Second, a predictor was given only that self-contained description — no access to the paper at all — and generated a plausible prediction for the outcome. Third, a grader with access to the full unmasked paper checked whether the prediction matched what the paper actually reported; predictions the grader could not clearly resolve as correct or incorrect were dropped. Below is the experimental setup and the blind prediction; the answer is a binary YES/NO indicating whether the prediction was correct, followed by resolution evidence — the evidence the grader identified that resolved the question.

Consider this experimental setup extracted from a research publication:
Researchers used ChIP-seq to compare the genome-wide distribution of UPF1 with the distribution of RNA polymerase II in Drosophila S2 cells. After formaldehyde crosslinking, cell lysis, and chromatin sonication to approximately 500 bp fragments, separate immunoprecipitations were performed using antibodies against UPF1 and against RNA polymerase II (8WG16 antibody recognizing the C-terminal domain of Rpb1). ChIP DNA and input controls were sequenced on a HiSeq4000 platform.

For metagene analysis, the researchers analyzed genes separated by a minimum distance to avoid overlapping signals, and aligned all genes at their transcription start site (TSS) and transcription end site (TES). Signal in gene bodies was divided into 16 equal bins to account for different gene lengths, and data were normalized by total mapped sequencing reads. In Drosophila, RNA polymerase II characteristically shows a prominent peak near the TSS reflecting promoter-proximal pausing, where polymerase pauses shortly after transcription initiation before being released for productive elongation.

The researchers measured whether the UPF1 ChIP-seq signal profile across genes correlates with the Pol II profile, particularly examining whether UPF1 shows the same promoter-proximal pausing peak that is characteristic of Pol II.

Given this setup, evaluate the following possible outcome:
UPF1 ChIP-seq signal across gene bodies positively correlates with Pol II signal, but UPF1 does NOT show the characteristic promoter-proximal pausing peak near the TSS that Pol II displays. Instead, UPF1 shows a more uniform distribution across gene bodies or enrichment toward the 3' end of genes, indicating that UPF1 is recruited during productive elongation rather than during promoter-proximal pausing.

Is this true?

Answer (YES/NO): YES